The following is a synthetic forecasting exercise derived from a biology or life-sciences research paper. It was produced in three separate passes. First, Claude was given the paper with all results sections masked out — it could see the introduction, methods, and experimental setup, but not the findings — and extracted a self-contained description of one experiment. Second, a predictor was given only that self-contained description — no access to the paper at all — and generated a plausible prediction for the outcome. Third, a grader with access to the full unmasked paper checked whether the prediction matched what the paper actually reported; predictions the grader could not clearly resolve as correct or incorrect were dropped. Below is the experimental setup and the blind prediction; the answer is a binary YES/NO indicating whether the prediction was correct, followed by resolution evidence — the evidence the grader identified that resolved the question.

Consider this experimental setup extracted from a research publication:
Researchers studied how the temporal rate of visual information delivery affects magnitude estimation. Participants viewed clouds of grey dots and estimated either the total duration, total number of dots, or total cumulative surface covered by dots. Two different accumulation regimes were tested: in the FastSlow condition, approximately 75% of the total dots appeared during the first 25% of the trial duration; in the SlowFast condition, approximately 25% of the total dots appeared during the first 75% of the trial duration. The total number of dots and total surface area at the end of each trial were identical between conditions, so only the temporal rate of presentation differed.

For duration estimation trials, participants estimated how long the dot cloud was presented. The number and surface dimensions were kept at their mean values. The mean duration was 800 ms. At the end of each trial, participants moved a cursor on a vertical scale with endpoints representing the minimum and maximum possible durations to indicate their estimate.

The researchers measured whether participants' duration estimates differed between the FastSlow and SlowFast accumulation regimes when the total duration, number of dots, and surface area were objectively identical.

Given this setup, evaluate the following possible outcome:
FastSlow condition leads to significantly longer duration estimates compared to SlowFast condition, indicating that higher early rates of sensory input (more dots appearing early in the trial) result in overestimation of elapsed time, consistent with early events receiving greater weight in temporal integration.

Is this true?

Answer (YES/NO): NO